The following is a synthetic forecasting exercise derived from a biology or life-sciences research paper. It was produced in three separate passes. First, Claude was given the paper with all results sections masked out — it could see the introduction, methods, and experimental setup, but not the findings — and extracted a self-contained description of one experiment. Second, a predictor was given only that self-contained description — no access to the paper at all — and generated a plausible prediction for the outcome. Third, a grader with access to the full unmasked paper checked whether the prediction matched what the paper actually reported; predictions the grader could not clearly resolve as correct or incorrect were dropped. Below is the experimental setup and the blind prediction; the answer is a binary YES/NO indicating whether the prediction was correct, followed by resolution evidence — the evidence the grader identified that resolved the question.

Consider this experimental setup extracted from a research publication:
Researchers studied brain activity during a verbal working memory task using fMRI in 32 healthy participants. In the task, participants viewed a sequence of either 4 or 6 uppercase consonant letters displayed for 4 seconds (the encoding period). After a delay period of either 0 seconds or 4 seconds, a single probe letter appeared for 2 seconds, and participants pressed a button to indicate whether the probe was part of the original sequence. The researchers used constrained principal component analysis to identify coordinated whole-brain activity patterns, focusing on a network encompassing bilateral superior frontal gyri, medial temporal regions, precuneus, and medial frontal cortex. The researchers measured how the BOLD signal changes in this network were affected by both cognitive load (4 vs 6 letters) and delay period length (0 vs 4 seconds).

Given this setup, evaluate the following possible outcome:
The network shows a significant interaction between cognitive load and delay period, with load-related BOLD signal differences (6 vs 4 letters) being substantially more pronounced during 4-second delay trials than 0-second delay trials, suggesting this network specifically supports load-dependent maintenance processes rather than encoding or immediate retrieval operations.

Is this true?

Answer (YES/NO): NO